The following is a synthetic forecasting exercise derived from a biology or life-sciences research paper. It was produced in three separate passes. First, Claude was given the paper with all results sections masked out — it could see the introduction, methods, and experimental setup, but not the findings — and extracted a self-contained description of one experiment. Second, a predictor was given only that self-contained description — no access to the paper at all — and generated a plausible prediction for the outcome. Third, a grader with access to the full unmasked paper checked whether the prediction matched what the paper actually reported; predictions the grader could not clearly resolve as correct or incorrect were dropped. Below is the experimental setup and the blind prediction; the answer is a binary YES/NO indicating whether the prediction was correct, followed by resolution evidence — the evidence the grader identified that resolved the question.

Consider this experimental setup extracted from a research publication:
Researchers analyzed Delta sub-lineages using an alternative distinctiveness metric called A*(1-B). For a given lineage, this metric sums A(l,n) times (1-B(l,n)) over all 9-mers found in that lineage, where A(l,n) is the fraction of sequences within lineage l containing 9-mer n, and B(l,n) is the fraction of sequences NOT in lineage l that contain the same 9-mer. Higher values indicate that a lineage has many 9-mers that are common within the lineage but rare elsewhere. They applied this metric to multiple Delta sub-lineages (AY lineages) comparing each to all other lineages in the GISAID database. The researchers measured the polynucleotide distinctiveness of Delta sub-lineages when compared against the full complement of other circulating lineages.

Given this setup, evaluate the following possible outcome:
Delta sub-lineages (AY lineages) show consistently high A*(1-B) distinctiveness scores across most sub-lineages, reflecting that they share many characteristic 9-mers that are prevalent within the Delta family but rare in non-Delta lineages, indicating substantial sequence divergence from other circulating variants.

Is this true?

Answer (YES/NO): NO